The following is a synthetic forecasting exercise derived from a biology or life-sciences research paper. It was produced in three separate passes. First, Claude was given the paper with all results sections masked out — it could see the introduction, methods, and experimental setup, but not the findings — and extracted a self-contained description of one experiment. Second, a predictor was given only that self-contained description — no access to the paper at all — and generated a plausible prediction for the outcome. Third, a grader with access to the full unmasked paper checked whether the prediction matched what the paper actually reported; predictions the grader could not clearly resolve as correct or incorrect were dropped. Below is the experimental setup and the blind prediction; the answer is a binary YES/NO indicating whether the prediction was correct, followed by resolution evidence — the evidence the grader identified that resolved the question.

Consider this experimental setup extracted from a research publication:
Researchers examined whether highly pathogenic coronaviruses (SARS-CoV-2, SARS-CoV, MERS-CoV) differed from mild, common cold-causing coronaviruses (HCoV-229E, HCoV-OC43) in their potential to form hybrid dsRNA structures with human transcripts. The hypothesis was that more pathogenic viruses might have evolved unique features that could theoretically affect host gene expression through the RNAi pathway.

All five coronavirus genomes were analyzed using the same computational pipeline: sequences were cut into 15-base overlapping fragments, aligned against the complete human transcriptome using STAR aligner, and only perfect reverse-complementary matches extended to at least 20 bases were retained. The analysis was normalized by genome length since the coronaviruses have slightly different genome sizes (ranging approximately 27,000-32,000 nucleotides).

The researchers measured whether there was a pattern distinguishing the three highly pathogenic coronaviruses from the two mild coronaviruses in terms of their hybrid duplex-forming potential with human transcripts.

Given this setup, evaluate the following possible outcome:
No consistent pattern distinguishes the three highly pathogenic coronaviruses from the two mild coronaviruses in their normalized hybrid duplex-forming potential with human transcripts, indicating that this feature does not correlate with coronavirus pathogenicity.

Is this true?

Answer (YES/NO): YES